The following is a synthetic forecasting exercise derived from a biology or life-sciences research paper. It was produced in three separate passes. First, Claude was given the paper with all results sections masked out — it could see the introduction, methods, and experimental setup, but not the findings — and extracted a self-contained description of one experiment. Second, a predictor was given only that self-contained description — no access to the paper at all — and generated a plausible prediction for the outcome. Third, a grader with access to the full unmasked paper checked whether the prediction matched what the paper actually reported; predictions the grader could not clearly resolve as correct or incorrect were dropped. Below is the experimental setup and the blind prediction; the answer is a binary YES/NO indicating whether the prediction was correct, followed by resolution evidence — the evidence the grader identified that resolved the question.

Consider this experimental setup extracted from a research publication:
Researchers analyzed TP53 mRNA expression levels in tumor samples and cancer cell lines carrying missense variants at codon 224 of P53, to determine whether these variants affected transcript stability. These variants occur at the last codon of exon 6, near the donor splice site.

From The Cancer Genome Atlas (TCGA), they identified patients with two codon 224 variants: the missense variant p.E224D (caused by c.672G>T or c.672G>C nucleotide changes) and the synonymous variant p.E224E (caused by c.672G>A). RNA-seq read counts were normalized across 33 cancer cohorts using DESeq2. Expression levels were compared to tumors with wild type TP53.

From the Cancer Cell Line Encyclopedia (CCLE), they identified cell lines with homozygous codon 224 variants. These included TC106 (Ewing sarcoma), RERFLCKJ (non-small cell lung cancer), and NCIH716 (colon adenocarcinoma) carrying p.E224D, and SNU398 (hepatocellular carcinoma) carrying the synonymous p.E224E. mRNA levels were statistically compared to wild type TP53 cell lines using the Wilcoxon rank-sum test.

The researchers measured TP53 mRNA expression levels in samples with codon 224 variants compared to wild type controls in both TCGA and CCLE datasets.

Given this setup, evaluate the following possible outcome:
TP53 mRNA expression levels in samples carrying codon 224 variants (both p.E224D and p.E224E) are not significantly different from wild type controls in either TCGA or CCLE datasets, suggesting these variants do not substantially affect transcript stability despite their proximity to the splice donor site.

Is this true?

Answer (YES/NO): NO